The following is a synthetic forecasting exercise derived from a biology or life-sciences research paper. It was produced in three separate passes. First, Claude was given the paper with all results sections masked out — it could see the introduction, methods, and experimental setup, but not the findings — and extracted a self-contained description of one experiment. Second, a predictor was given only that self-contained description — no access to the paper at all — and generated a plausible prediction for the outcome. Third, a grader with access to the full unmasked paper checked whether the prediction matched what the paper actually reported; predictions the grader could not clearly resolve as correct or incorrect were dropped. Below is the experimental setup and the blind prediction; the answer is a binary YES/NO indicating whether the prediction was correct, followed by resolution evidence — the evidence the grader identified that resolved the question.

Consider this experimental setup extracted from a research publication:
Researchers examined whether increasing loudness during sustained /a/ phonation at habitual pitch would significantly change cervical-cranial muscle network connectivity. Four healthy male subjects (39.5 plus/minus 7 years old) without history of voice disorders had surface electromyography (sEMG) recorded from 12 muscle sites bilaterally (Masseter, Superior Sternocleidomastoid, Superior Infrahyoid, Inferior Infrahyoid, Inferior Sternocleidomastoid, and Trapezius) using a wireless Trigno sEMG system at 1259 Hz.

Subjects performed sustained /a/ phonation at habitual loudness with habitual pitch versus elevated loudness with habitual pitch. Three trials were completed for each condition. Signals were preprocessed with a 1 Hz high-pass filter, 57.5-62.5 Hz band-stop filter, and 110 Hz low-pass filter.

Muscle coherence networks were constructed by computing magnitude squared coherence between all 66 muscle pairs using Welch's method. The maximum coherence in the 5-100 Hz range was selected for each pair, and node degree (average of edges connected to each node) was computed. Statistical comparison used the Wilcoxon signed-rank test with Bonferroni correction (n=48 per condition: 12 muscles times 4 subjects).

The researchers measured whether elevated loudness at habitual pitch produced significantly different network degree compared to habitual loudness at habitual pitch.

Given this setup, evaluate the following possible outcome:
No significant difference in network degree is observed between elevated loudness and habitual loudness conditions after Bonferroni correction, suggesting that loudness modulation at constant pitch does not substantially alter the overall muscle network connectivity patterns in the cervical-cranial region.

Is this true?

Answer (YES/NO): NO